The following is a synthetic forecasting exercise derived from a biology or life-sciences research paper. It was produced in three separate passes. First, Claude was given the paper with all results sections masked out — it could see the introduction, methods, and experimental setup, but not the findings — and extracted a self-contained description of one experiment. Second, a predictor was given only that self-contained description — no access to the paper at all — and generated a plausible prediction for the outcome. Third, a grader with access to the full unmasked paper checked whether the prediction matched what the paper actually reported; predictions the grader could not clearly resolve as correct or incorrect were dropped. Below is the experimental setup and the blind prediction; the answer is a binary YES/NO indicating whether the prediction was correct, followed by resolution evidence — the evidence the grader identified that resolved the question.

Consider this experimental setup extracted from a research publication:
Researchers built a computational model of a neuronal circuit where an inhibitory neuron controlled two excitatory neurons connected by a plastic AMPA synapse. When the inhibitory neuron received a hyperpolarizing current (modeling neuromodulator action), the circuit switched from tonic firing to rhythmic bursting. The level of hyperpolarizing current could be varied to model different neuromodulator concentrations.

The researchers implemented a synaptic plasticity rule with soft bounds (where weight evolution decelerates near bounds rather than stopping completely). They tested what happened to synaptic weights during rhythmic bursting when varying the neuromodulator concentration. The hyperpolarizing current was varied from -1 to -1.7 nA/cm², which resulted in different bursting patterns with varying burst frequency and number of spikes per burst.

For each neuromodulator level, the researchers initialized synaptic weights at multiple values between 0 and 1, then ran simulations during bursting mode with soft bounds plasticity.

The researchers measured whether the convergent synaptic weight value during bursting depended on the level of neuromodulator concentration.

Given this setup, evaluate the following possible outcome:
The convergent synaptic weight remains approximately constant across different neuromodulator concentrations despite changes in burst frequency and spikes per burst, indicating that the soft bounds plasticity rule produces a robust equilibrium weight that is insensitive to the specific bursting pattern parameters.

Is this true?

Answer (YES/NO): NO